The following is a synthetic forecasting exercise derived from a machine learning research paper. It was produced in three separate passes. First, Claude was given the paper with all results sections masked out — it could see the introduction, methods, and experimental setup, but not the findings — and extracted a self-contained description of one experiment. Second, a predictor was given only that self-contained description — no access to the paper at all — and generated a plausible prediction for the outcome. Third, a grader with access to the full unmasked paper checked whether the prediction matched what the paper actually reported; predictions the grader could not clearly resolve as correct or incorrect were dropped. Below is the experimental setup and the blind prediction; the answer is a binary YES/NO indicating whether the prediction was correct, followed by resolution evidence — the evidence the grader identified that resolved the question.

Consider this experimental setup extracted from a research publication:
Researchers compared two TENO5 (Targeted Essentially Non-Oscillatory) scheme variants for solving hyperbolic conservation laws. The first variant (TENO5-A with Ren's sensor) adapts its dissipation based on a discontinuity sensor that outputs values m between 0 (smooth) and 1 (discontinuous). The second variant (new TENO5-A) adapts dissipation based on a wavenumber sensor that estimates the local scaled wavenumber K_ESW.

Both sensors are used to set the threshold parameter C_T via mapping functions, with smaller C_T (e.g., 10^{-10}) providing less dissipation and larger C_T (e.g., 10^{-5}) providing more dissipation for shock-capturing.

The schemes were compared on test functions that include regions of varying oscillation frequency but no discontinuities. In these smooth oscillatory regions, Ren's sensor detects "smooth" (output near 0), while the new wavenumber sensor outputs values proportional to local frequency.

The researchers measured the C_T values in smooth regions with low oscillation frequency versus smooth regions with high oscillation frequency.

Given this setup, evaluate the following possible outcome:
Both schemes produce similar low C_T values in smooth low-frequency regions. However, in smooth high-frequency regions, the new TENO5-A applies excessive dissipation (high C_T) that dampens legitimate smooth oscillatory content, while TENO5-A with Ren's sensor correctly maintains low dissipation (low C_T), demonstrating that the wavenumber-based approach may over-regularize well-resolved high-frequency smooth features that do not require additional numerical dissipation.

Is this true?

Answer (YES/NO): NO